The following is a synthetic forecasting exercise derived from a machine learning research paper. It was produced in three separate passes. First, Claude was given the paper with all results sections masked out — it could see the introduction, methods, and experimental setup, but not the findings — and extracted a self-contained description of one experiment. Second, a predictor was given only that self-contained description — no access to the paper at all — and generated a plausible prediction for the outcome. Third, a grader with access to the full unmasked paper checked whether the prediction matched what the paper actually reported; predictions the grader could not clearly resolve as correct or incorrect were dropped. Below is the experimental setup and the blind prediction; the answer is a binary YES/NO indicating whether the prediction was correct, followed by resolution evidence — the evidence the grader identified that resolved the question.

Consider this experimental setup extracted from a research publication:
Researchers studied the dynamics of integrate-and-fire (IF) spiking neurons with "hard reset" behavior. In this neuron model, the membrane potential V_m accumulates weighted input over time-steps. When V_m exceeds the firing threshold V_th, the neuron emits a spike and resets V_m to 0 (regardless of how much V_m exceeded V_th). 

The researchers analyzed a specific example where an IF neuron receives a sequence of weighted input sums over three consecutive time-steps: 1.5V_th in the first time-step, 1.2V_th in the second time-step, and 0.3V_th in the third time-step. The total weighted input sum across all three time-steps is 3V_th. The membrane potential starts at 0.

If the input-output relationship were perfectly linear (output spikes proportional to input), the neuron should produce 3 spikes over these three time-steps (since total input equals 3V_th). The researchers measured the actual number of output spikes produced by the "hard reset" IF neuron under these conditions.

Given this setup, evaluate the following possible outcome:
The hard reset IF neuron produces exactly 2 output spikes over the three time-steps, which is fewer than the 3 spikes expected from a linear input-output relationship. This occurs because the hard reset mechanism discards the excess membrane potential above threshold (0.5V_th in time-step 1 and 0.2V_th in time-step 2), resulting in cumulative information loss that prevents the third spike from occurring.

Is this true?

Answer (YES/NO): YES